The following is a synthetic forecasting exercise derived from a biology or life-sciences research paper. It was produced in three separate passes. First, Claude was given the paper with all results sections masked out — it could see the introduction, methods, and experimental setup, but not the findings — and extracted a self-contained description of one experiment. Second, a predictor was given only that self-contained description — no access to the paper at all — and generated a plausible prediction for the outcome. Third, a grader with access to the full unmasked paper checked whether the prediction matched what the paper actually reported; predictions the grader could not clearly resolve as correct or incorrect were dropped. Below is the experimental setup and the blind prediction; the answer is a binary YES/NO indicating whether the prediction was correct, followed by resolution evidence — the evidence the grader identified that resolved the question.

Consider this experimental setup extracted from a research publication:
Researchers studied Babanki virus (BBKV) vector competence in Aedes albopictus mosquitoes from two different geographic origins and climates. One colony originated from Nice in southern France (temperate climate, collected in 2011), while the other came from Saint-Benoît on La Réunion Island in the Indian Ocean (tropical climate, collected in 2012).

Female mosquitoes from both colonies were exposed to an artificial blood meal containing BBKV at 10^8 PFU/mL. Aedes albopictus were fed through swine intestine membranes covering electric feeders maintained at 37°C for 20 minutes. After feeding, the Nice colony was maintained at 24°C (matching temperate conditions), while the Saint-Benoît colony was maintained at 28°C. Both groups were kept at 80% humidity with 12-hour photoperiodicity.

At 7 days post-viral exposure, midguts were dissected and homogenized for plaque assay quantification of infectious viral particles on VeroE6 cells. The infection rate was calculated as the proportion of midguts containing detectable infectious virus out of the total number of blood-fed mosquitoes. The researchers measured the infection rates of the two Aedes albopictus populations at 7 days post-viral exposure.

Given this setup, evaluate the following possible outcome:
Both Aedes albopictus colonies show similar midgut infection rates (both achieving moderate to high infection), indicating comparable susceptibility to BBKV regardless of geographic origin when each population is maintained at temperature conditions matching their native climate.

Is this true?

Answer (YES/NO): YES